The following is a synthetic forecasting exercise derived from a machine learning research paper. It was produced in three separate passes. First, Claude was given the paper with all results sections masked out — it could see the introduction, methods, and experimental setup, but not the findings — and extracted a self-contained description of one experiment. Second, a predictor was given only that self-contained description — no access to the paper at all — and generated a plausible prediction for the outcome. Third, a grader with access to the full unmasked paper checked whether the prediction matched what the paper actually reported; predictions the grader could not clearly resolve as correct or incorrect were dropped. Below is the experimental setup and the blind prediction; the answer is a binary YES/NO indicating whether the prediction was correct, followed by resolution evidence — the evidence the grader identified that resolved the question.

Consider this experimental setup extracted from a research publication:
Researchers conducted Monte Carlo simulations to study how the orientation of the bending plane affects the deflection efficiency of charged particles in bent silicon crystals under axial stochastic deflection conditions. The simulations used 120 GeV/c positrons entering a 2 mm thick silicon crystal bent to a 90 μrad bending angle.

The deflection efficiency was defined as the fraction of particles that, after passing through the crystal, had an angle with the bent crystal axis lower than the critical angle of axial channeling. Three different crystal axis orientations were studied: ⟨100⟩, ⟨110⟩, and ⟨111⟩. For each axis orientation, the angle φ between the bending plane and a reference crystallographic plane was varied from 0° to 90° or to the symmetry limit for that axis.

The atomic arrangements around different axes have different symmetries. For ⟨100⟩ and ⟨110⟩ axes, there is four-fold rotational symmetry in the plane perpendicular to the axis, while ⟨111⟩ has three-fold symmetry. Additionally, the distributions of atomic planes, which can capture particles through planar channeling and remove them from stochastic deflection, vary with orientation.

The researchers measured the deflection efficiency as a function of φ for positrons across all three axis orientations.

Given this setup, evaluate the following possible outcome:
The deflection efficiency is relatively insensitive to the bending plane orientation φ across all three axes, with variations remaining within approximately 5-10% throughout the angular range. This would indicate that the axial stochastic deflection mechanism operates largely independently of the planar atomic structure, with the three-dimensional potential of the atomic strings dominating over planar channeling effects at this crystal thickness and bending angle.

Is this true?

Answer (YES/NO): NO